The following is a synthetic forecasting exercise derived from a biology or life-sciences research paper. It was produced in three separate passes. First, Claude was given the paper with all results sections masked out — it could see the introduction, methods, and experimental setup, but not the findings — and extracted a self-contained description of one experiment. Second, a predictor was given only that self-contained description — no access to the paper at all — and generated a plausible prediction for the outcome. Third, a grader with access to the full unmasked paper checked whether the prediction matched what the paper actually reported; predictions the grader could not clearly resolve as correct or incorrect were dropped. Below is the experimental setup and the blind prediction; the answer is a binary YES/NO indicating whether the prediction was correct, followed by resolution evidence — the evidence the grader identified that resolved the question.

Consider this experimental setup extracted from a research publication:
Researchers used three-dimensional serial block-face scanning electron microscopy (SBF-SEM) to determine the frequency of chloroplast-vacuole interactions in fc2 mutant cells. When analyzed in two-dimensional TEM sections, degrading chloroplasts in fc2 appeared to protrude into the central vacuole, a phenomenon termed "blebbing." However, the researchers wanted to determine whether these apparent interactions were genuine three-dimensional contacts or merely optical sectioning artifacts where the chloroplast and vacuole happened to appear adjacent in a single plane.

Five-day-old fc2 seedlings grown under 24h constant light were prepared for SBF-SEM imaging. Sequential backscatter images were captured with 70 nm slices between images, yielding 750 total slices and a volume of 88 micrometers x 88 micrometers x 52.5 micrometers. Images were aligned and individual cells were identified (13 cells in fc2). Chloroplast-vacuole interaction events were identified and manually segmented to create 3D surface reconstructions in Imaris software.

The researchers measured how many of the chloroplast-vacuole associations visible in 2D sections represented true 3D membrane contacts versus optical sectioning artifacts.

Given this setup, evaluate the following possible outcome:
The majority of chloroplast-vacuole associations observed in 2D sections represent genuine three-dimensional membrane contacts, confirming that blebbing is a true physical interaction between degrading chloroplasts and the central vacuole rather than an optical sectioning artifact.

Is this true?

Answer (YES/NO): YES